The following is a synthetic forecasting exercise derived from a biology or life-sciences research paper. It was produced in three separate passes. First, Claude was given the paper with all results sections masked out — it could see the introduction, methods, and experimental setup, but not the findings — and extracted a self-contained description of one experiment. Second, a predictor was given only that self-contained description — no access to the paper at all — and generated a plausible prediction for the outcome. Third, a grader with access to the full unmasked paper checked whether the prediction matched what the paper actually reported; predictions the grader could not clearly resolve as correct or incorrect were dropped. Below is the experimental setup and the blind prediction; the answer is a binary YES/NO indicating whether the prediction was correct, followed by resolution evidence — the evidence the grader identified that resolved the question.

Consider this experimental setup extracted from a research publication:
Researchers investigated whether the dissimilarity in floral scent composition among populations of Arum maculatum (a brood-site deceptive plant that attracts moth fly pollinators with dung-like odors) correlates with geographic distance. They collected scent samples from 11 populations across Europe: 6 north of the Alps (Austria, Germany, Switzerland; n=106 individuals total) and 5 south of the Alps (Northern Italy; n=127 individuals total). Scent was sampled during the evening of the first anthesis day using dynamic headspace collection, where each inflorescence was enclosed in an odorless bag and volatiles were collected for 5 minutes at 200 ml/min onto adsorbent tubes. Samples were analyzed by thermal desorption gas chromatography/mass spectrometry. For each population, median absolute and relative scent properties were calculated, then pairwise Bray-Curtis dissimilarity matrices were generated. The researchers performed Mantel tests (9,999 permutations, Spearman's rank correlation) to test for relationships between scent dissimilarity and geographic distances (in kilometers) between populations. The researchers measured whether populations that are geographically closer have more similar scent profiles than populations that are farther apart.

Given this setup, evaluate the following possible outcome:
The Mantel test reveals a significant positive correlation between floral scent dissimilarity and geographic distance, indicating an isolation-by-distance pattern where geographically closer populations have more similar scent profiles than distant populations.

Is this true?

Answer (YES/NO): NO